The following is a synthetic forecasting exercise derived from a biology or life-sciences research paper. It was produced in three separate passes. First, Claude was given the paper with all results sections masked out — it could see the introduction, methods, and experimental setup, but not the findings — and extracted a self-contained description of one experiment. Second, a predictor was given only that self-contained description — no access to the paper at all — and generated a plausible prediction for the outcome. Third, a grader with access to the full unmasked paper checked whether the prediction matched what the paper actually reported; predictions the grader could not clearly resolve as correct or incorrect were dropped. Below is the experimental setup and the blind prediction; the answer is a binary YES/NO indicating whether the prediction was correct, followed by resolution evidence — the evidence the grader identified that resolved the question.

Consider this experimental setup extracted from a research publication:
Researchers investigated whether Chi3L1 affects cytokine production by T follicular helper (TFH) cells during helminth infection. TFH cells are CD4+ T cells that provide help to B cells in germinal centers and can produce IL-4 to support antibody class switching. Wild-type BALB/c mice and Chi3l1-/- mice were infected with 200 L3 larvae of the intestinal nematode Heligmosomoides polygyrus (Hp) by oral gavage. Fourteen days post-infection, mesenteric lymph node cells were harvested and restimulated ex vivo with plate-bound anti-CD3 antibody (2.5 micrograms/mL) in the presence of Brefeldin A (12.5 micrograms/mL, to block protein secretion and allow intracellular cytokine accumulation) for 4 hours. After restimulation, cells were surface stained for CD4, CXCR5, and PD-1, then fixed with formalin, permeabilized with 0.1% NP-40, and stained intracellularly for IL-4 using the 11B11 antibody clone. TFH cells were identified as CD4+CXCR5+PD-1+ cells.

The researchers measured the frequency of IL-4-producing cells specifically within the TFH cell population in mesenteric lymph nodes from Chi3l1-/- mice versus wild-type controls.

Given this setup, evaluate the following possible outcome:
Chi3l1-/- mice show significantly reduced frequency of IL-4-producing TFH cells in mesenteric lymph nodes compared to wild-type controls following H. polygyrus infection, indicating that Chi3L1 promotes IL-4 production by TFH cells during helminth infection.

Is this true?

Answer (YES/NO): YES